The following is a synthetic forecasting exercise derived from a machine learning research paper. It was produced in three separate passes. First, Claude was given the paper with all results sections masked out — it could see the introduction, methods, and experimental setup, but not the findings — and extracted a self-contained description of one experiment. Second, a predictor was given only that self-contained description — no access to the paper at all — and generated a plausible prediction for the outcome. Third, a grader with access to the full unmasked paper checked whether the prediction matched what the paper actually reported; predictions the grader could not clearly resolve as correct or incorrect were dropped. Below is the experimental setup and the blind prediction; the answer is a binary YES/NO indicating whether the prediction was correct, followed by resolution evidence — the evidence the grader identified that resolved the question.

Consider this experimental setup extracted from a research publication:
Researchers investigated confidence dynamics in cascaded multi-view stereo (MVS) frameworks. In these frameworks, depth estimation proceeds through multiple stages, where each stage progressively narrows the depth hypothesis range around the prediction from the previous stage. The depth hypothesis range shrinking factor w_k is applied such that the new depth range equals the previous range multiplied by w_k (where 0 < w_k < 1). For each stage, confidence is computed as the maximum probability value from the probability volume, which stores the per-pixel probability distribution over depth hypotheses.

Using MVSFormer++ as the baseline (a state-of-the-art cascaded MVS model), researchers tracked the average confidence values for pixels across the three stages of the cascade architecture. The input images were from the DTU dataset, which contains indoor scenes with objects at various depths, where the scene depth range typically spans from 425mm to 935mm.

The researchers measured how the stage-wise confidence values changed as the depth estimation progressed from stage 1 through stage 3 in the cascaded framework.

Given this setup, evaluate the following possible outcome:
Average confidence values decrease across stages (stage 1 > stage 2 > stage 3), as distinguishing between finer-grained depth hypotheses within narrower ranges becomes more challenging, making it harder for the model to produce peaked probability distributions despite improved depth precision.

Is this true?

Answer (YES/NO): YES